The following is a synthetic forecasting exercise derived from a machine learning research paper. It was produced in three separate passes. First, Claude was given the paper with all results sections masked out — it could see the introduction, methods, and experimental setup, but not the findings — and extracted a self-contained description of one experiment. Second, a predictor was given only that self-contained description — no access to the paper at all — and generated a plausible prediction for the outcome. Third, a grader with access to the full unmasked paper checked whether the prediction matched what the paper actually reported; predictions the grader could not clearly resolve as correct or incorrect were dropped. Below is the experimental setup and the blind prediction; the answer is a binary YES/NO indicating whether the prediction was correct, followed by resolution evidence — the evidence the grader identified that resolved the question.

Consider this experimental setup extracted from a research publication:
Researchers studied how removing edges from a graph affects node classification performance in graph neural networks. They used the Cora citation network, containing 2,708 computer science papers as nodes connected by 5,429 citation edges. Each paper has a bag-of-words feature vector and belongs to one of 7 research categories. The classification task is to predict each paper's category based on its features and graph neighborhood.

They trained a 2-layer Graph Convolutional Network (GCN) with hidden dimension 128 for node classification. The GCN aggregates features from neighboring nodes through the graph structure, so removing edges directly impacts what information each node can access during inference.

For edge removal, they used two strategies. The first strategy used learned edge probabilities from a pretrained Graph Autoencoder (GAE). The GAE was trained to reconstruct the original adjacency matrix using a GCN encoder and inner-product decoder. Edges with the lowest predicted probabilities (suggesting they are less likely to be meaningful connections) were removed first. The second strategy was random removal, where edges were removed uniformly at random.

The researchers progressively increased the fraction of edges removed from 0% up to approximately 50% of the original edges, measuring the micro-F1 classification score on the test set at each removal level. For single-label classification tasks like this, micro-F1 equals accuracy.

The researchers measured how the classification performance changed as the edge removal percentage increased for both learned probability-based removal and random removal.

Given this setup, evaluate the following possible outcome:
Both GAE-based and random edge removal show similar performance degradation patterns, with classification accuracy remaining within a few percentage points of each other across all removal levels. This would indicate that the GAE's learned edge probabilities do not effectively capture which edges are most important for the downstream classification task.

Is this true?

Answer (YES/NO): NO